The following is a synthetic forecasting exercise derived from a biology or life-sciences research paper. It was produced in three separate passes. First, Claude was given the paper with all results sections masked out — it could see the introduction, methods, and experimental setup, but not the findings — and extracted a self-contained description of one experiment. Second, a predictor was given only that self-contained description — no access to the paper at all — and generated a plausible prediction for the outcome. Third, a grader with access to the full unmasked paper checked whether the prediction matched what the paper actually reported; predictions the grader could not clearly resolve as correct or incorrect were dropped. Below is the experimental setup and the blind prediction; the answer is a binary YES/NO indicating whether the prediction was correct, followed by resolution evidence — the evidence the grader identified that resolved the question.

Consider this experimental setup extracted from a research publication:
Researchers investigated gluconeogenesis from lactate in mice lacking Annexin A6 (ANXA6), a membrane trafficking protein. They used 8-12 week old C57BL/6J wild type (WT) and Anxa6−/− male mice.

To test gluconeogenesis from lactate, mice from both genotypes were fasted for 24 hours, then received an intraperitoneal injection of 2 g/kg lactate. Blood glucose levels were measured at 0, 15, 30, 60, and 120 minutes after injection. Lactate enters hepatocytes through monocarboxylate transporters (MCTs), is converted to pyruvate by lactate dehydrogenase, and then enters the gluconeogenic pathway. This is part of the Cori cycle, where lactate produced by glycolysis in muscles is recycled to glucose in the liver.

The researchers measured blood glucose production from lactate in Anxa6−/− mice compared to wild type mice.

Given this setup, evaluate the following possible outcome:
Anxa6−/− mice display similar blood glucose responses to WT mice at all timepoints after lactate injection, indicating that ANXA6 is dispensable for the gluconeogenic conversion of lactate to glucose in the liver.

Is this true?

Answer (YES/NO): NO